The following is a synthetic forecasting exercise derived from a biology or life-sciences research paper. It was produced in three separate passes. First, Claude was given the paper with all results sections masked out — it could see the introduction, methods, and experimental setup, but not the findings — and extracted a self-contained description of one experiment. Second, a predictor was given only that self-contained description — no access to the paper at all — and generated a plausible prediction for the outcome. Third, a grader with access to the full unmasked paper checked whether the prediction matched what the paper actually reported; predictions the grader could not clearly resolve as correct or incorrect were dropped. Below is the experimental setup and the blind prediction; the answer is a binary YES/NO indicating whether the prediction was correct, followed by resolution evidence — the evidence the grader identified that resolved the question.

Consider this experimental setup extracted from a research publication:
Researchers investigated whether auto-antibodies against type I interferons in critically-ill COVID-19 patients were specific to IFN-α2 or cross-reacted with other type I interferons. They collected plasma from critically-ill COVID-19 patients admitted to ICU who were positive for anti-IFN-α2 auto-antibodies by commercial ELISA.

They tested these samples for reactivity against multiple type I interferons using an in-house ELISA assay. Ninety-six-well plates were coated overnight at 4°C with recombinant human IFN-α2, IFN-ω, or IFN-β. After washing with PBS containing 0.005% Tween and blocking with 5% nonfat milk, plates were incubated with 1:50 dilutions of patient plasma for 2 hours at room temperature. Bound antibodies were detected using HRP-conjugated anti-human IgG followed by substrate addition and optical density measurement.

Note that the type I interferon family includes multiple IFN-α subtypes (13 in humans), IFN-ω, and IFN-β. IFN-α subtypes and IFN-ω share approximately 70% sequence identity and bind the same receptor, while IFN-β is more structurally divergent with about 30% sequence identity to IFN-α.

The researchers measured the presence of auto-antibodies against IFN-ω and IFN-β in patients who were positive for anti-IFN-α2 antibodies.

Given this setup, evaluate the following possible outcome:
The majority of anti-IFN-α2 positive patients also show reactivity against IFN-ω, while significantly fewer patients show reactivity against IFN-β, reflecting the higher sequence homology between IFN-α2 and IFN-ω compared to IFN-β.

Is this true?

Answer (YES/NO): YES